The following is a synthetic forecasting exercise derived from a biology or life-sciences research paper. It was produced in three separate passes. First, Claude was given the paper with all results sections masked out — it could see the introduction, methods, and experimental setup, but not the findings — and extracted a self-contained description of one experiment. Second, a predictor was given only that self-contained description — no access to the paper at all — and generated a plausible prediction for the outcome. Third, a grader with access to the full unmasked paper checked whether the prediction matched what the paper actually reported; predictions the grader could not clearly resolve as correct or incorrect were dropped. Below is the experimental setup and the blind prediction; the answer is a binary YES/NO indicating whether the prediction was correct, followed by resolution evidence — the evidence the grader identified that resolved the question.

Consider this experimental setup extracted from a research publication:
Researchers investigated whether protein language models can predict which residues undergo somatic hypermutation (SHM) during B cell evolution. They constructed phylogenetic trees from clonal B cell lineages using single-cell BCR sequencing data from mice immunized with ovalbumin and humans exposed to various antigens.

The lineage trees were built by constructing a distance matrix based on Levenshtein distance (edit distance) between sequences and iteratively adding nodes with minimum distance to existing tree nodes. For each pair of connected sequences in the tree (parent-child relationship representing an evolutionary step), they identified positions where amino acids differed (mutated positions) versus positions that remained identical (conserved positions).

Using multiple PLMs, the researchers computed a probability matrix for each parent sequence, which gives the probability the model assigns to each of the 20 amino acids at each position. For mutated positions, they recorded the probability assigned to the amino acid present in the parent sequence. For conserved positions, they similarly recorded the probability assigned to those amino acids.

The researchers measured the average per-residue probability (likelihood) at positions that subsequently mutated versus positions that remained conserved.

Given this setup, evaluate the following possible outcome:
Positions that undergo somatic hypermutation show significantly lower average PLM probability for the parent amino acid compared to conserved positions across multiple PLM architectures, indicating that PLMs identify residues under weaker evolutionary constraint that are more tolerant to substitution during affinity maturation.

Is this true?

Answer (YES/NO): YES